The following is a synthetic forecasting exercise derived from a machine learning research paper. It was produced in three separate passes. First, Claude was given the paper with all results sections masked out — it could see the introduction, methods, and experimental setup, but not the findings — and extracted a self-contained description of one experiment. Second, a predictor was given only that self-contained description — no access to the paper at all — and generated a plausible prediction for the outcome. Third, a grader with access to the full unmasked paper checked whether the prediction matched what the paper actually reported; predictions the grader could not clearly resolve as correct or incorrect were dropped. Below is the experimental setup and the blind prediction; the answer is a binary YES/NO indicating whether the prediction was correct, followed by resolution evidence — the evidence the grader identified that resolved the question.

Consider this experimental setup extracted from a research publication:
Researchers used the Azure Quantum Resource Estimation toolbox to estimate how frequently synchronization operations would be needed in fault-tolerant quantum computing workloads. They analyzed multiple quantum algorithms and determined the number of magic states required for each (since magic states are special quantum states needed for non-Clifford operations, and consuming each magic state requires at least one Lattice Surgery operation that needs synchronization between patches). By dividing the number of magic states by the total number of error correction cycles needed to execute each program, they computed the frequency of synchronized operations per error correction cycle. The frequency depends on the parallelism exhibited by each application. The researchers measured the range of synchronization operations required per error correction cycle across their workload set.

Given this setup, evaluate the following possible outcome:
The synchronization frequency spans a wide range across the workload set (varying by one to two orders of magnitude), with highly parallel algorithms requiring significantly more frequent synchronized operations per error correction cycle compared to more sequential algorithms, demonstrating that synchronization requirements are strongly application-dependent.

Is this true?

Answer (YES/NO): YES